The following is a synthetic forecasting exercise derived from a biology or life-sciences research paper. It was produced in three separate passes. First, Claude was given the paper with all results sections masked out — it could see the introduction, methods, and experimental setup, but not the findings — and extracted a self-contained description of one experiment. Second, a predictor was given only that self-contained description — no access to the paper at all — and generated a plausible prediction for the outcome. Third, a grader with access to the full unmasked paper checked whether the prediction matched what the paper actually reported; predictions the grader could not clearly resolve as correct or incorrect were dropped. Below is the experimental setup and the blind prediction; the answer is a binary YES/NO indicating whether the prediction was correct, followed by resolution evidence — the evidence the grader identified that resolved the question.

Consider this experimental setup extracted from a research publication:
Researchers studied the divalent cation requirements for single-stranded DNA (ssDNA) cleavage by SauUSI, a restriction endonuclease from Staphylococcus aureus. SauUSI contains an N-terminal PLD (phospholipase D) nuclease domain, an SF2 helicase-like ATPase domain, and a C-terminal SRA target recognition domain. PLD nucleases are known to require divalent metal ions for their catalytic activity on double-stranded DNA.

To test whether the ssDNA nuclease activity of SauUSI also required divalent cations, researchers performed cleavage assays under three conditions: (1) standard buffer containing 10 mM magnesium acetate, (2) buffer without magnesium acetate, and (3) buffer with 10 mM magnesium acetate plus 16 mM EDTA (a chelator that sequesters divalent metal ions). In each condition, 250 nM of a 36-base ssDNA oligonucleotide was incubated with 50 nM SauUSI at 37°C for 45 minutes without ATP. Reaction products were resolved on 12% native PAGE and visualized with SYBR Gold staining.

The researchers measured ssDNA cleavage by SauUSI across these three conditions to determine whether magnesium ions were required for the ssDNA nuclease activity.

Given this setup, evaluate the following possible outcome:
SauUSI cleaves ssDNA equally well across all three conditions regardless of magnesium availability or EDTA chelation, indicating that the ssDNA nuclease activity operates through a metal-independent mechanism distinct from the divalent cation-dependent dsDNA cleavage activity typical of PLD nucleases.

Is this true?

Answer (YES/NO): NO